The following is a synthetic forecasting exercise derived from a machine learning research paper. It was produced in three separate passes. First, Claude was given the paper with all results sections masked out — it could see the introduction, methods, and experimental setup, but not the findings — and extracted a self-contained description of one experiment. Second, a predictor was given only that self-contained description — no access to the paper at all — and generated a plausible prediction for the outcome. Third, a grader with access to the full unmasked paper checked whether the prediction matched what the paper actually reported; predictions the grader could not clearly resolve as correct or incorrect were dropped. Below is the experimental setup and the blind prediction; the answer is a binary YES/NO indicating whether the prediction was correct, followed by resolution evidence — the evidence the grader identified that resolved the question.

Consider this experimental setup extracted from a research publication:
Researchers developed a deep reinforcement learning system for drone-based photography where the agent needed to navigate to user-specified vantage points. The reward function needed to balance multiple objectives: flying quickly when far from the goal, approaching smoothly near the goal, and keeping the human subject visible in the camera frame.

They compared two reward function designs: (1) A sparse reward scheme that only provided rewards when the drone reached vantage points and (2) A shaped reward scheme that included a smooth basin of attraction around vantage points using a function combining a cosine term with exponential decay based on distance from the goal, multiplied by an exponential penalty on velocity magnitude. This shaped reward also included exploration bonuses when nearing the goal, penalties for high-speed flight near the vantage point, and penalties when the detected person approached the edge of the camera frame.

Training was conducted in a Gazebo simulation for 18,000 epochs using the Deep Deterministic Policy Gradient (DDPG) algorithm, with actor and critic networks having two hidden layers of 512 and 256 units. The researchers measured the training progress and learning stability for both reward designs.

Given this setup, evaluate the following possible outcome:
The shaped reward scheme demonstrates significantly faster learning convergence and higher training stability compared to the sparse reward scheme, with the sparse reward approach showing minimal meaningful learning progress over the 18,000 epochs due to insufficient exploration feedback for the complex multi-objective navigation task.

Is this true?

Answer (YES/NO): NO